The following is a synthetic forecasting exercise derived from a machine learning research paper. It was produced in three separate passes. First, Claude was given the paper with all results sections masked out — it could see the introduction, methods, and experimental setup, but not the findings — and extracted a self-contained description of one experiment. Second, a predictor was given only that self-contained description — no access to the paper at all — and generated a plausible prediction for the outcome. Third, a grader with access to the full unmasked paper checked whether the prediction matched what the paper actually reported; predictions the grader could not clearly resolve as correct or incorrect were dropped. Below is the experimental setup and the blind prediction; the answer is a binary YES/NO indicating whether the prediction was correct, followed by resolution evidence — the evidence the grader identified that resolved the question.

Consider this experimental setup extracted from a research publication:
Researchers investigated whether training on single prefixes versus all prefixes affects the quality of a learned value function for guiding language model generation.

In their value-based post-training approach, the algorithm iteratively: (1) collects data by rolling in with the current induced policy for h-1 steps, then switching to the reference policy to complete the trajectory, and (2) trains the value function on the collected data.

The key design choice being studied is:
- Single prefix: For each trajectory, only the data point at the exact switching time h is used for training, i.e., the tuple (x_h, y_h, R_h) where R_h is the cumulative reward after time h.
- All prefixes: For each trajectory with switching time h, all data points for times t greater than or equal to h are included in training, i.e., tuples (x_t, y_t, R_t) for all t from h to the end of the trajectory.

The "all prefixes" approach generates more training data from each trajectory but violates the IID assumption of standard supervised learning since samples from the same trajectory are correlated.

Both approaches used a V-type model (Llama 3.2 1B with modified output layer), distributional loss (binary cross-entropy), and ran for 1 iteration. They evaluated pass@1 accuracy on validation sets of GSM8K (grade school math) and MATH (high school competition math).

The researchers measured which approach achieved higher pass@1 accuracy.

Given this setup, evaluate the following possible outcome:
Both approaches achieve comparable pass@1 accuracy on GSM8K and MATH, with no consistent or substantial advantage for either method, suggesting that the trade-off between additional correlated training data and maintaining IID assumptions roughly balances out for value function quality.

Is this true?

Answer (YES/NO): NO